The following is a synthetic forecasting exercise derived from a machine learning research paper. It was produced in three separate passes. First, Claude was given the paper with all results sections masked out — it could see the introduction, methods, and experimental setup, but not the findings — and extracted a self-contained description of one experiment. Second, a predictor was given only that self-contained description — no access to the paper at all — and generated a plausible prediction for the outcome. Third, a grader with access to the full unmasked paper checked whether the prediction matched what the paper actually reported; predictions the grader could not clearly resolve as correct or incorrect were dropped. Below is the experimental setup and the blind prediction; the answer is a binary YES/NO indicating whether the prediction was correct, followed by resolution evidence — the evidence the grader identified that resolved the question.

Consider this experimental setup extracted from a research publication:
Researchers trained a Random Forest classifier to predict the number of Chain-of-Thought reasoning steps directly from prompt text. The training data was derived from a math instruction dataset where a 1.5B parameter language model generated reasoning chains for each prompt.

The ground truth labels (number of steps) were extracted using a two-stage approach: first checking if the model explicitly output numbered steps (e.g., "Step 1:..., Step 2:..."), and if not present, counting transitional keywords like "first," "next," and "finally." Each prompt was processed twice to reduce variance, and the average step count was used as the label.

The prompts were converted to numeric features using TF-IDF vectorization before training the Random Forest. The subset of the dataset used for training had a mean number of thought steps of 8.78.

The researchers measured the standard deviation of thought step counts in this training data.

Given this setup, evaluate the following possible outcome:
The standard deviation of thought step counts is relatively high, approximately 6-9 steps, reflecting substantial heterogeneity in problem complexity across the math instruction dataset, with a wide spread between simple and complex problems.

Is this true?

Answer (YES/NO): NO